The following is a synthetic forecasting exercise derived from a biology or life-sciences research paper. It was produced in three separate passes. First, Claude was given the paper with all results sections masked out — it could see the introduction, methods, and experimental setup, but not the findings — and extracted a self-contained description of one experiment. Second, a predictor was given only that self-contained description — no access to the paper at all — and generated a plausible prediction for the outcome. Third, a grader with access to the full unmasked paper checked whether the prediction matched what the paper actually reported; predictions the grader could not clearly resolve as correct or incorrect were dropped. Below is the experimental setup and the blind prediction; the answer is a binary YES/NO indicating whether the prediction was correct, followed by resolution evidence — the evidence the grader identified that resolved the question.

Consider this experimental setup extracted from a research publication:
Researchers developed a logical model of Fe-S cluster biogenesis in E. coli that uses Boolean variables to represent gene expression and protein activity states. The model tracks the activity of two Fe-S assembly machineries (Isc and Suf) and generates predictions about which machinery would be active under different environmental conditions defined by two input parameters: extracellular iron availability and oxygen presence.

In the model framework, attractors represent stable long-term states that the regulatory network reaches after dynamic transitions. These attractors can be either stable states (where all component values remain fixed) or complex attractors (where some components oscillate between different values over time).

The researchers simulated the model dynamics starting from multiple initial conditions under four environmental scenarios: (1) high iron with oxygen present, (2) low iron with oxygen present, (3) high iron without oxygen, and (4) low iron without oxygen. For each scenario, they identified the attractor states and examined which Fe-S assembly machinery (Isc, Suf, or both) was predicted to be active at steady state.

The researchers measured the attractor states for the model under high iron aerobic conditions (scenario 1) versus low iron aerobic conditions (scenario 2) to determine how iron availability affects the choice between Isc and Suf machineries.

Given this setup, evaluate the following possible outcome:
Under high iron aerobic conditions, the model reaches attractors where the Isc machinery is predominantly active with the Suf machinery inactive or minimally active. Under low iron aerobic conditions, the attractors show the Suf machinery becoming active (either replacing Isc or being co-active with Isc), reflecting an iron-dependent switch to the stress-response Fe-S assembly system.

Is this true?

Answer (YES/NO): YES